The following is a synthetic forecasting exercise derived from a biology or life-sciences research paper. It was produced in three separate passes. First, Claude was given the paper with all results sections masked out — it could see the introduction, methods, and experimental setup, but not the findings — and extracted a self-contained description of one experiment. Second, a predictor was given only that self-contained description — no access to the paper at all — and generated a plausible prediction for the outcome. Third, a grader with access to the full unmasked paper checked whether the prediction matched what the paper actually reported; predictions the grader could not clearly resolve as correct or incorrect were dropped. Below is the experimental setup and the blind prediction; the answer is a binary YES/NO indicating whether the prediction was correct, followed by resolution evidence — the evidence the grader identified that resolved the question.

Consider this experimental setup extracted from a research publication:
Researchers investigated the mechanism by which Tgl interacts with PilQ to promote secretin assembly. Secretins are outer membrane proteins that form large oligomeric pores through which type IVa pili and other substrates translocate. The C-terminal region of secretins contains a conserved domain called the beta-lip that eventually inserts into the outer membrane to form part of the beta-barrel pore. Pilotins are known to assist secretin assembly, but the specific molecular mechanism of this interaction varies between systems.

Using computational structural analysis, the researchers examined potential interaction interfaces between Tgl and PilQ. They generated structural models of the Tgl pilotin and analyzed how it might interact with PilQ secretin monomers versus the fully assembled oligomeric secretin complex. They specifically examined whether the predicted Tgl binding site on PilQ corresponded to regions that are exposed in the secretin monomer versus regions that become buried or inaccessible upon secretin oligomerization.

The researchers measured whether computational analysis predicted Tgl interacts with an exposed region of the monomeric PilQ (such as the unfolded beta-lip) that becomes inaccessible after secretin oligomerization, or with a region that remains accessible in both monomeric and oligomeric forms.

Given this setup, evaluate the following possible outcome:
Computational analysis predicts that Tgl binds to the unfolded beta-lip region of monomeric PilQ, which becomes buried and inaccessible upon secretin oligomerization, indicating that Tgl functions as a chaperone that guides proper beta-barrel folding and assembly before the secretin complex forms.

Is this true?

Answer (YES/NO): YES